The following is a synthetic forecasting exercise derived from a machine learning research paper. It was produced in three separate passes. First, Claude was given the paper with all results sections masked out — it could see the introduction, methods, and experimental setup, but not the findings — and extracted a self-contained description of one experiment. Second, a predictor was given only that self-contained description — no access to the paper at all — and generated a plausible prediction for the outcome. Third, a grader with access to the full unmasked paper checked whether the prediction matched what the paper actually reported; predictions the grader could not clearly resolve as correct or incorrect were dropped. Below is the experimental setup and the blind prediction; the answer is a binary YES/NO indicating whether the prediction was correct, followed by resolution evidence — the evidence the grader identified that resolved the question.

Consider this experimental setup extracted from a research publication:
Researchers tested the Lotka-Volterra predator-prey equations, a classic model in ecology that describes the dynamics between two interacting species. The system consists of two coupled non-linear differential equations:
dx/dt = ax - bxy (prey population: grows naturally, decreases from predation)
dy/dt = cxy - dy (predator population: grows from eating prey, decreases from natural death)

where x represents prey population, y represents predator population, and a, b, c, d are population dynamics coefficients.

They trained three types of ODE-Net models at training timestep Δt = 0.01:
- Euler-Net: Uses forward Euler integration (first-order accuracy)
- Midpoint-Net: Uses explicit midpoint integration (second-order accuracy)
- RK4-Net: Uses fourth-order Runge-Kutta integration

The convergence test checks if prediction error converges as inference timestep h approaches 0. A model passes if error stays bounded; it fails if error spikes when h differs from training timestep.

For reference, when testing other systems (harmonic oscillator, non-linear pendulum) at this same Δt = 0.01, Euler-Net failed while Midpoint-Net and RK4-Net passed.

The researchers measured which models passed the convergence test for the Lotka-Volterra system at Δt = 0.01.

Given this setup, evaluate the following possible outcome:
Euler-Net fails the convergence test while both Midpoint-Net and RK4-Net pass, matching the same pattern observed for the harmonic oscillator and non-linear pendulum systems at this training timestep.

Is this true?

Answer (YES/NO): YES